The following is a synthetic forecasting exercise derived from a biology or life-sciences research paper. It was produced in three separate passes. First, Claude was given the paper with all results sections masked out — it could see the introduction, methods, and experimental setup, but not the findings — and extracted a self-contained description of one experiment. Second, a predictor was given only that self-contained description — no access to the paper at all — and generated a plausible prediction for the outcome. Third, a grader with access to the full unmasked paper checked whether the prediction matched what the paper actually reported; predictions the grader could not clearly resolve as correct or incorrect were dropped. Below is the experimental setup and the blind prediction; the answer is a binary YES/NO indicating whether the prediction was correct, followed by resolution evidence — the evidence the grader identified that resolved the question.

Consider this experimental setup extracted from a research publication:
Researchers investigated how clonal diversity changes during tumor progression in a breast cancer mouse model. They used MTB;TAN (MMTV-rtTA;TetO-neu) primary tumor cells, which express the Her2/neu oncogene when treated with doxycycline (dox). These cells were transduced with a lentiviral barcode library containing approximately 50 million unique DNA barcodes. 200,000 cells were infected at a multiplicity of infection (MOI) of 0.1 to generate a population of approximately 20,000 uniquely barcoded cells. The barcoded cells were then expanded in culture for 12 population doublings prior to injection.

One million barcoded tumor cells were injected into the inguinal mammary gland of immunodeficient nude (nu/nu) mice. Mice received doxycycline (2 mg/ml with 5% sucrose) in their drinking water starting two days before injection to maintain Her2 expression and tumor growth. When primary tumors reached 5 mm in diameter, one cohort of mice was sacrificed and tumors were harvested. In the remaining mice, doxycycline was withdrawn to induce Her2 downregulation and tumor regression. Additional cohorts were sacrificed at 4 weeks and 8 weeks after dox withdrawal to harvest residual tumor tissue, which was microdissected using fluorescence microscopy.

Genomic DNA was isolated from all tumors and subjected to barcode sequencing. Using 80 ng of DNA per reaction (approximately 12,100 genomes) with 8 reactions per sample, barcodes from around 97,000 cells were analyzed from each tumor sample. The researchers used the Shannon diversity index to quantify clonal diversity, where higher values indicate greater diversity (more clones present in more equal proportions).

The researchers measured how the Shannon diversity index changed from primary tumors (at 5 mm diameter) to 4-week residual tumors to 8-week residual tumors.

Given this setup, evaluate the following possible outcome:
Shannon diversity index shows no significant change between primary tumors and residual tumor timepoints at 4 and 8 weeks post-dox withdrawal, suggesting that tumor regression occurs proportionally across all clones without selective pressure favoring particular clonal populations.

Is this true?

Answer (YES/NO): NO